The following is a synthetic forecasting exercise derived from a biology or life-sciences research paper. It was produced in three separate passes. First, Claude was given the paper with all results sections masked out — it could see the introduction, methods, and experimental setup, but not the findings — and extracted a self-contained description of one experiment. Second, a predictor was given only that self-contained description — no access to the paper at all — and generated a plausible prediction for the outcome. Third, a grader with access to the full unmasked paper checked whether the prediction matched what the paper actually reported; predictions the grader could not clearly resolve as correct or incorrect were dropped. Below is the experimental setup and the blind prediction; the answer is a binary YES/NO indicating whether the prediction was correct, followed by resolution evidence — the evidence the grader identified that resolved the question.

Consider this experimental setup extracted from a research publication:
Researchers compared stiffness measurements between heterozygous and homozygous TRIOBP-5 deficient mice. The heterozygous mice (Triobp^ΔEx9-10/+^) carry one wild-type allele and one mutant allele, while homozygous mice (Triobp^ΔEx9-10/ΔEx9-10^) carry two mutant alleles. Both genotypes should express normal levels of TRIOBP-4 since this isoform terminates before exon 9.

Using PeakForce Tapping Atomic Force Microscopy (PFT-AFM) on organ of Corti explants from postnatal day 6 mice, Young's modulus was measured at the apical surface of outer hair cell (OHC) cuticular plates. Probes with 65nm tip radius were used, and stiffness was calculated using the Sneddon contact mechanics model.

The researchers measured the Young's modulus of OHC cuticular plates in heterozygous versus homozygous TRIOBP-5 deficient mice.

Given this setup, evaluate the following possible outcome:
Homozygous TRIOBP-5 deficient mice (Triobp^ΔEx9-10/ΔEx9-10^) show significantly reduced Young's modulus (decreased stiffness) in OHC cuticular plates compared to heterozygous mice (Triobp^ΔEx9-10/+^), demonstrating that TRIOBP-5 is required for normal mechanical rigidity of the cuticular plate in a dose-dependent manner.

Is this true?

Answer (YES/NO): YES